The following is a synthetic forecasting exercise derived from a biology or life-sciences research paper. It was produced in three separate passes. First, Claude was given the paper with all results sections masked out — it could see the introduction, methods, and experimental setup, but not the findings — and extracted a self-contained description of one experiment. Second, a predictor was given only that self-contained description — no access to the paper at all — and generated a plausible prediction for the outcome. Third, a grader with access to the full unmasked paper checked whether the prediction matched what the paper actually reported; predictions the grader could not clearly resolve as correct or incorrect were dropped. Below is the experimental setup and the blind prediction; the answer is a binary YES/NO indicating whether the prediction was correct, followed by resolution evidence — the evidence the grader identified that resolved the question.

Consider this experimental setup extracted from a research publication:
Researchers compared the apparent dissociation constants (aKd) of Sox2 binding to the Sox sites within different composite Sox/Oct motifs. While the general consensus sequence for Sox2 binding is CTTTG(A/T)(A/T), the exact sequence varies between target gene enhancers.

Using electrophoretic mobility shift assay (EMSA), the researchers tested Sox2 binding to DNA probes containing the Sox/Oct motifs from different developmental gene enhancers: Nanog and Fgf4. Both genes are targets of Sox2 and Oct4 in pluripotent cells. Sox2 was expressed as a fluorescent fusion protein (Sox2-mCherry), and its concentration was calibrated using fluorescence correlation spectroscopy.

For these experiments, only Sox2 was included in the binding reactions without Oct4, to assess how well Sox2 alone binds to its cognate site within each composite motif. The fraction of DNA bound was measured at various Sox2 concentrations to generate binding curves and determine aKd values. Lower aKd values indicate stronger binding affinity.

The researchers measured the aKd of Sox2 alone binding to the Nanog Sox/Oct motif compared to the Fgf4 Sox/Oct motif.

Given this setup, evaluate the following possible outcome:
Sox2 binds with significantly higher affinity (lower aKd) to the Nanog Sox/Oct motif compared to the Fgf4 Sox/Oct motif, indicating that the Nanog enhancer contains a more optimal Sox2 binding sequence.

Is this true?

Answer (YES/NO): YES